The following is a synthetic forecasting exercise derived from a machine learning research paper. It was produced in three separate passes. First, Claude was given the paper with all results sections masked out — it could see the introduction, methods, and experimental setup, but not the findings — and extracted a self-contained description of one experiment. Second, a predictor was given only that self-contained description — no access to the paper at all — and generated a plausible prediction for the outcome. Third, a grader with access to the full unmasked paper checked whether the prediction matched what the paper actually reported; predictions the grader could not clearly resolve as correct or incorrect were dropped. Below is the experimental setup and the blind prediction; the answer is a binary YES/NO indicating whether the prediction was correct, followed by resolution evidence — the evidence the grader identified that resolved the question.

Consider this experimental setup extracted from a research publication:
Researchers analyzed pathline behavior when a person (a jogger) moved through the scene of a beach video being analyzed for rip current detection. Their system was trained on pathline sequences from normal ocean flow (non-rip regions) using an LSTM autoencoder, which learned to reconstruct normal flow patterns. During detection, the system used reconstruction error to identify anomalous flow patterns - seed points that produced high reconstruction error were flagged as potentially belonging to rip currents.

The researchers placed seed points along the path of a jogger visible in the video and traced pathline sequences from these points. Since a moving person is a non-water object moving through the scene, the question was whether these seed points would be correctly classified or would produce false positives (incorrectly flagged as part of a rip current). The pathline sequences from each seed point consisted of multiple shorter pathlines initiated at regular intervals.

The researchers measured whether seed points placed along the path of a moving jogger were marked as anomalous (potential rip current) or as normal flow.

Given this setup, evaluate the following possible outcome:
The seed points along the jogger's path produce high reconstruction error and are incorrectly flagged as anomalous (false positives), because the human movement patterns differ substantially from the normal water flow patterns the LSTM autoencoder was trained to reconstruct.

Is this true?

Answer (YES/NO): NO